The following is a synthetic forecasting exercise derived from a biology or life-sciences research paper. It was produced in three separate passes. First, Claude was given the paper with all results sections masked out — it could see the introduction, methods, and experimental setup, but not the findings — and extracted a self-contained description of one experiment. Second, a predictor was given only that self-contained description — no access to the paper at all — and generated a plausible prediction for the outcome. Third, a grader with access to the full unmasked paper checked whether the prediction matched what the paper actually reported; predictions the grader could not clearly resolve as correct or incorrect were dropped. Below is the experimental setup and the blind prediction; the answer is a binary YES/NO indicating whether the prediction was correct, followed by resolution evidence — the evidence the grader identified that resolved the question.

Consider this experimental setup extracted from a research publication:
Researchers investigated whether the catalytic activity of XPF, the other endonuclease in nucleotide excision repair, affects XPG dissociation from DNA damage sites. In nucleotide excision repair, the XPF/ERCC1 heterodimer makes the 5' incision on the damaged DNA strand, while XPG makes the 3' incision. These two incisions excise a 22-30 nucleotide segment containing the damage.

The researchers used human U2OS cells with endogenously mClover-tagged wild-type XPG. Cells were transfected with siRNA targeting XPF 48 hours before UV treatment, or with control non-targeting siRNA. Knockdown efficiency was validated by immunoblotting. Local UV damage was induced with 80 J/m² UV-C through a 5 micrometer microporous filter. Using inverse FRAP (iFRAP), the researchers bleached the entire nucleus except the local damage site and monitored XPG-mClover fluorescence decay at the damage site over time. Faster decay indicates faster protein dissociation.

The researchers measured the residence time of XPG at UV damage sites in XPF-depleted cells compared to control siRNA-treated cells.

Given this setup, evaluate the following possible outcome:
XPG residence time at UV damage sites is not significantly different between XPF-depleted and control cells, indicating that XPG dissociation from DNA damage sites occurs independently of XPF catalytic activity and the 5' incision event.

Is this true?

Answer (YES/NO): NO